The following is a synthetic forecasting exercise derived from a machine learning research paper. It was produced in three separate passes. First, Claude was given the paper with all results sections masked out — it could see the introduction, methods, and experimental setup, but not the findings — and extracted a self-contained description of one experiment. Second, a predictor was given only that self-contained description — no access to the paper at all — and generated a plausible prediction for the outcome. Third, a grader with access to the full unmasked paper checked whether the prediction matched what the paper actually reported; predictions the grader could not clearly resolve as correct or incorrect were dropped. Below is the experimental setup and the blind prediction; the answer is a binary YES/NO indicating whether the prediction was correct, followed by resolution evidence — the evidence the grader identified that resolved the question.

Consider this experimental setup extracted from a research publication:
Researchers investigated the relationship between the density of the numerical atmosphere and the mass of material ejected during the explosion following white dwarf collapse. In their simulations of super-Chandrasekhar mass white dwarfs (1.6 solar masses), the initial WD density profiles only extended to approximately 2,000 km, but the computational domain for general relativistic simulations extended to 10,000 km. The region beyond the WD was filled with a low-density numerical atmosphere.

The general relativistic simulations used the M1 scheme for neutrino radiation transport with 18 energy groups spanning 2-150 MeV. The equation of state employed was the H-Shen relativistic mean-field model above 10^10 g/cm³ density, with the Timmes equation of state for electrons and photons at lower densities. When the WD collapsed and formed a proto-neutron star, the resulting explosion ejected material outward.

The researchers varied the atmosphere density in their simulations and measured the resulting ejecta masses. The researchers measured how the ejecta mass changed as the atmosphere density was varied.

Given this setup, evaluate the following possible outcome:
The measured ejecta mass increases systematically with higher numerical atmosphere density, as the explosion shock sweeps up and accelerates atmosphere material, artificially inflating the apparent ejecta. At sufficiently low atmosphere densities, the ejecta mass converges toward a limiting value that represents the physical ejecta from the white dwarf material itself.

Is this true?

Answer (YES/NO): YES